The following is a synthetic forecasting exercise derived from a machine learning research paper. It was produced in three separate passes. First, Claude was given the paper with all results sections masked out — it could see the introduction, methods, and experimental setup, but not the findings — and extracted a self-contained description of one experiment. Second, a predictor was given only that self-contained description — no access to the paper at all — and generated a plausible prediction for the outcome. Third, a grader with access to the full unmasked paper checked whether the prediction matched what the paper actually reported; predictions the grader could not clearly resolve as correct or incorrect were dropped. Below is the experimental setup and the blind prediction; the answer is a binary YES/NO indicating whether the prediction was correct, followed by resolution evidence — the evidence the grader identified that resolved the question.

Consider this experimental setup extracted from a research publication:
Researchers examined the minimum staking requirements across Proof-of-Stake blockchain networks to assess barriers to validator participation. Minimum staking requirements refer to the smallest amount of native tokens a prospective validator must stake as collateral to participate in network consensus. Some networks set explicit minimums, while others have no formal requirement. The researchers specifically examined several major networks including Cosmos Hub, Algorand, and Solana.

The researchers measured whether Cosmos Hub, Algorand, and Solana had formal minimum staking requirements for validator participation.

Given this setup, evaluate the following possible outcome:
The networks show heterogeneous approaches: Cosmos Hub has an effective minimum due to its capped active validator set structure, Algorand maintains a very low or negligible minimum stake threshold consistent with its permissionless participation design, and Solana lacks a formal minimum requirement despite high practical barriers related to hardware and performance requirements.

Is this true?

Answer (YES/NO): NO